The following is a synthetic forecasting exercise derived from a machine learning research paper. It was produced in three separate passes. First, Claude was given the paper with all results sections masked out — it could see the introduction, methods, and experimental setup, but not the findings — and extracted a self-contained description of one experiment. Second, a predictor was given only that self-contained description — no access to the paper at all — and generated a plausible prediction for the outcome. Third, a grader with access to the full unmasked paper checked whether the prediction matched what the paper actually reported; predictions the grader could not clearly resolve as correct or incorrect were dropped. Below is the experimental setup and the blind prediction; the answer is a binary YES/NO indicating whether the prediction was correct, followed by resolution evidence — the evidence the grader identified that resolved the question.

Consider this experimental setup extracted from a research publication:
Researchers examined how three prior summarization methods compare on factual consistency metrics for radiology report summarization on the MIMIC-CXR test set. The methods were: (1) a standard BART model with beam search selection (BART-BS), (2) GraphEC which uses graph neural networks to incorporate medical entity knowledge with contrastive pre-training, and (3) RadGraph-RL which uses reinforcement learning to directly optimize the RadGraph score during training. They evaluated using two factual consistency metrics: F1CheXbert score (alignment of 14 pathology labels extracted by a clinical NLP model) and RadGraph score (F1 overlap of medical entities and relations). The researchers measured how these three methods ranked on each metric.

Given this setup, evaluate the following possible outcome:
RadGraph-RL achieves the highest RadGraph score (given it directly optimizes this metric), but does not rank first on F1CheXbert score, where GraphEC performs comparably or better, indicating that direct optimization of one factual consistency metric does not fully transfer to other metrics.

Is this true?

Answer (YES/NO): NO